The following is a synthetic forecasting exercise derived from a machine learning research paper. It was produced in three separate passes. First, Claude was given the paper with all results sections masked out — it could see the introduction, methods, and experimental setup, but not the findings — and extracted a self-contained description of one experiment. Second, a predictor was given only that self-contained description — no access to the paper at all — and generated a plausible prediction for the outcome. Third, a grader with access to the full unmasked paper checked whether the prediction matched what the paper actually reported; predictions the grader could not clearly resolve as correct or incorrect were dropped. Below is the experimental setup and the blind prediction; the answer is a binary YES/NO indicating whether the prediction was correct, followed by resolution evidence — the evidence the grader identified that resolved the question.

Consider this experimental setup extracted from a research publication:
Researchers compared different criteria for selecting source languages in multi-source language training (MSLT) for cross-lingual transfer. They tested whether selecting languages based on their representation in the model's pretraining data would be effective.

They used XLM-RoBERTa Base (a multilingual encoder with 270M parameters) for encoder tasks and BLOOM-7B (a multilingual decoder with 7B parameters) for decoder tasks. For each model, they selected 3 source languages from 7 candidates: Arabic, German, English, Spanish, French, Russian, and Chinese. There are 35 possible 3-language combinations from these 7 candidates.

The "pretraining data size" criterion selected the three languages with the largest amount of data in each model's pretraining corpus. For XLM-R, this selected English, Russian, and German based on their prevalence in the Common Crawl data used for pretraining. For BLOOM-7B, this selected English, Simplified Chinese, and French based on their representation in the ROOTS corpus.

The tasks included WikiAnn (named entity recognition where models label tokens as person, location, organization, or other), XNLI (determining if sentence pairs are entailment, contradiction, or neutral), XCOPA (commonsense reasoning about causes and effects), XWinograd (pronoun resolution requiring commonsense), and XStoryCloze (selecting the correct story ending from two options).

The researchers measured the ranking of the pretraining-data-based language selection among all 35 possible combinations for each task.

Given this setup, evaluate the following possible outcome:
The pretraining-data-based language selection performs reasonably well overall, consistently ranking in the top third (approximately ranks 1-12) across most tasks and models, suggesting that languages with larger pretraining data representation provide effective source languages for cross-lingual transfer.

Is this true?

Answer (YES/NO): NO